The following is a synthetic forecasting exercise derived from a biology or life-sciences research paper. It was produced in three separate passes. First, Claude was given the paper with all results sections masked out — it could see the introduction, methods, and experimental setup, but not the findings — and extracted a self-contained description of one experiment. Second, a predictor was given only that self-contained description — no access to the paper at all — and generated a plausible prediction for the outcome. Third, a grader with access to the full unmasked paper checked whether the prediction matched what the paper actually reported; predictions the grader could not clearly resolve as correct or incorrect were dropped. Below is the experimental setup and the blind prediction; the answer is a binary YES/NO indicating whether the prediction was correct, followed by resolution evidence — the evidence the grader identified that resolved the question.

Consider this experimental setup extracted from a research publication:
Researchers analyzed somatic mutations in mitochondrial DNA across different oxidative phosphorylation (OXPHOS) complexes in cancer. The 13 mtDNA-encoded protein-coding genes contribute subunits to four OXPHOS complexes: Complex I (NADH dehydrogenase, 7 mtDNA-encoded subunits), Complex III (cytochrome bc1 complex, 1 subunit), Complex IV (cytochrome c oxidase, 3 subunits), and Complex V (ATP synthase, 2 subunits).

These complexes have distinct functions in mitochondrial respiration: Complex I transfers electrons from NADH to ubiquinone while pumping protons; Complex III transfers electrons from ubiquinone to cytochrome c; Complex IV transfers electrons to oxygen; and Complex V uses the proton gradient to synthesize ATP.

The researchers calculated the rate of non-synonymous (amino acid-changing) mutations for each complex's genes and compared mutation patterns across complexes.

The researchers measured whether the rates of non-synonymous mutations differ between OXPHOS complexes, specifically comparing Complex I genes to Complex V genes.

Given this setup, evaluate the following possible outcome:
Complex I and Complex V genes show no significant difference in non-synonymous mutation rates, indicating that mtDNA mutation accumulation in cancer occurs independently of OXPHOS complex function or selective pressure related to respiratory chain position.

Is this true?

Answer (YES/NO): NO